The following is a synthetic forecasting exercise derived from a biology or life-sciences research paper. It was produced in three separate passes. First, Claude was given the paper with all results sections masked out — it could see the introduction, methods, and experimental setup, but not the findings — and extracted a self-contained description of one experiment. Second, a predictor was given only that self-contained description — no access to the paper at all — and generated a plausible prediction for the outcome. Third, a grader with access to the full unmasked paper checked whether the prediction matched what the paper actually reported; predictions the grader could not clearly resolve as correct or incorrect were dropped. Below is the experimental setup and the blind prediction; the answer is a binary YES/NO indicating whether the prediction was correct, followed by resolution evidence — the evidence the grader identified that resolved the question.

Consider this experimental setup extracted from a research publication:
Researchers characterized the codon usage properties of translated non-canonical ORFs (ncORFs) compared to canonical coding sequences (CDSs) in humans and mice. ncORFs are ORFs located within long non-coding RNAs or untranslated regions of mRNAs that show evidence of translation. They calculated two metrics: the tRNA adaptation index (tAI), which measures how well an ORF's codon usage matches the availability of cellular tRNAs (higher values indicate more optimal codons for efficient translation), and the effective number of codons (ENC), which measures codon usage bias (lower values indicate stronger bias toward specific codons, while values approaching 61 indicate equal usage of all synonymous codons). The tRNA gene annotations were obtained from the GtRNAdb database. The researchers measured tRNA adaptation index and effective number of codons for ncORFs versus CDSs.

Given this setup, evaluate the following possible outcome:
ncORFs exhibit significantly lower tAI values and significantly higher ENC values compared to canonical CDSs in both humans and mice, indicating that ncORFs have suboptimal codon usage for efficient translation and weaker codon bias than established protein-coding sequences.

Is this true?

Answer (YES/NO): YES